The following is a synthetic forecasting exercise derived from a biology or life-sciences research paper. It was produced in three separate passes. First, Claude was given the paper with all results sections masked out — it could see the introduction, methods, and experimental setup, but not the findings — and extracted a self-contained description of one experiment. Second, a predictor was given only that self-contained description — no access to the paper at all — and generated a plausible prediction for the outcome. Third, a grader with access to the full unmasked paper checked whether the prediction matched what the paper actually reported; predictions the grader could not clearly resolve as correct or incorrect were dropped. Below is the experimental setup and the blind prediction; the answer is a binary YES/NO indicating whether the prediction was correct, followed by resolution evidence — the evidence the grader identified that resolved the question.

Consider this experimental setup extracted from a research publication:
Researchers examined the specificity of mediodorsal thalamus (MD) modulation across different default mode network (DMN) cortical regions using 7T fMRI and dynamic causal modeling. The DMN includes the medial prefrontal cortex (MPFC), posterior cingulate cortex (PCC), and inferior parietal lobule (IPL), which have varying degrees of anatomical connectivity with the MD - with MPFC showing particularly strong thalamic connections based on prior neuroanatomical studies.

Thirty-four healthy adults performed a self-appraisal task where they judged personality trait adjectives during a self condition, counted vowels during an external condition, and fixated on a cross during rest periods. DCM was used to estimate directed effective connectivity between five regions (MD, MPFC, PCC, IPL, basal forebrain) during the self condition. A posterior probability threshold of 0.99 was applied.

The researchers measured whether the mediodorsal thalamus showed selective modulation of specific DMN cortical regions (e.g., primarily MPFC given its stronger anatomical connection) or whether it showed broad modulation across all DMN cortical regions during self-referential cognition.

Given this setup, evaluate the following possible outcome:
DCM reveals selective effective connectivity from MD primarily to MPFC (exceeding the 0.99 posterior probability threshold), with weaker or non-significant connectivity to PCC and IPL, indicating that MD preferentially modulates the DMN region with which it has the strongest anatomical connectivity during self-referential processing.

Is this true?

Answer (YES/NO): NO